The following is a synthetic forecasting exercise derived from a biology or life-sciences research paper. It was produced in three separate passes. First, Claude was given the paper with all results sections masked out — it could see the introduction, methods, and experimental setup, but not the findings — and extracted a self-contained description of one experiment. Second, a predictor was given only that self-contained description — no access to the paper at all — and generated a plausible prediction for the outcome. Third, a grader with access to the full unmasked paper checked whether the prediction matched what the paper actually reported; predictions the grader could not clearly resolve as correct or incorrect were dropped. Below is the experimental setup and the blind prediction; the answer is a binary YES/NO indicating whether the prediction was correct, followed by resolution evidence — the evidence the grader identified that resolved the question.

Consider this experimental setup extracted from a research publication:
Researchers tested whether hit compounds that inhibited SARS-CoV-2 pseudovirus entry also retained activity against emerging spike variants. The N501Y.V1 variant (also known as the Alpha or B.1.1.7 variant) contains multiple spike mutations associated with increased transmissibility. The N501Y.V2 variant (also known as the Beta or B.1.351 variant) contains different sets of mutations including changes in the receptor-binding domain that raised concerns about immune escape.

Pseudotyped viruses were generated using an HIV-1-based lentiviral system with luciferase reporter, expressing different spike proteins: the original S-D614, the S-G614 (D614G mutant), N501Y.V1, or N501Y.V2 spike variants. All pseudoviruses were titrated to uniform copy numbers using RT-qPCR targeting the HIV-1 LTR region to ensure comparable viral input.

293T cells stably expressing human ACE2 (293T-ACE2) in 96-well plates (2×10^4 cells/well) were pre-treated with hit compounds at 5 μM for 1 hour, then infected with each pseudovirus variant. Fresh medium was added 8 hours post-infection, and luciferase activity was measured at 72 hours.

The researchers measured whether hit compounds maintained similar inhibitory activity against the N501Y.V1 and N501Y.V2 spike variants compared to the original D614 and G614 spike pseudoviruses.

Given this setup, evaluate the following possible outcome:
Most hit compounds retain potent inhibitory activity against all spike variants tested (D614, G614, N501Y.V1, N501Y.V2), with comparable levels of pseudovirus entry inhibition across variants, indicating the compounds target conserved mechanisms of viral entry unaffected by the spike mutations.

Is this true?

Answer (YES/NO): YES